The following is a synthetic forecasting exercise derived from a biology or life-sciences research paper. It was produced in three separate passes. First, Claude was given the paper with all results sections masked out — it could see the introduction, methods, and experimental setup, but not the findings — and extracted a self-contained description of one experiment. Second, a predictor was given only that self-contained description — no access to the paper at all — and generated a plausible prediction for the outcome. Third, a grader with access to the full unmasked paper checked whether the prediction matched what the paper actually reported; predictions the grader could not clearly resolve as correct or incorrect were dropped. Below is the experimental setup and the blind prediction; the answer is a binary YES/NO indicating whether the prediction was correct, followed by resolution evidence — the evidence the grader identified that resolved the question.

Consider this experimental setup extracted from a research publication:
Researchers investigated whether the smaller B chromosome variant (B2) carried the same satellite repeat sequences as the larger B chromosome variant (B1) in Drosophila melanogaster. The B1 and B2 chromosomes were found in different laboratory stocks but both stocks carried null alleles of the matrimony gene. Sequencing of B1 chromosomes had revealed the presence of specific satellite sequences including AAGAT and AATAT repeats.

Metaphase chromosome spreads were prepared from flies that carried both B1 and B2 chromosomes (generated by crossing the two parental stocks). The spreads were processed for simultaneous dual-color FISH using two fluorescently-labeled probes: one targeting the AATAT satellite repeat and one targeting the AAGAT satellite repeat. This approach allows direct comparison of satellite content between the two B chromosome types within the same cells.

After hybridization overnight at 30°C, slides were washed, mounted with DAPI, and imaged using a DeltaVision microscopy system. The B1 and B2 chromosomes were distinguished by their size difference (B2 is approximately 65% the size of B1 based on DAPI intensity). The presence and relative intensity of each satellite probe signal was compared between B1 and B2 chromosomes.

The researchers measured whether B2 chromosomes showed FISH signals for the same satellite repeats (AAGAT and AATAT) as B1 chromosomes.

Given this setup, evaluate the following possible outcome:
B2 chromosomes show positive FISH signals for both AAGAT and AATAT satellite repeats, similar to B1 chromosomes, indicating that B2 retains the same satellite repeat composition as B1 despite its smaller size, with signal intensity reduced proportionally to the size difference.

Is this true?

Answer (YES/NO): NO